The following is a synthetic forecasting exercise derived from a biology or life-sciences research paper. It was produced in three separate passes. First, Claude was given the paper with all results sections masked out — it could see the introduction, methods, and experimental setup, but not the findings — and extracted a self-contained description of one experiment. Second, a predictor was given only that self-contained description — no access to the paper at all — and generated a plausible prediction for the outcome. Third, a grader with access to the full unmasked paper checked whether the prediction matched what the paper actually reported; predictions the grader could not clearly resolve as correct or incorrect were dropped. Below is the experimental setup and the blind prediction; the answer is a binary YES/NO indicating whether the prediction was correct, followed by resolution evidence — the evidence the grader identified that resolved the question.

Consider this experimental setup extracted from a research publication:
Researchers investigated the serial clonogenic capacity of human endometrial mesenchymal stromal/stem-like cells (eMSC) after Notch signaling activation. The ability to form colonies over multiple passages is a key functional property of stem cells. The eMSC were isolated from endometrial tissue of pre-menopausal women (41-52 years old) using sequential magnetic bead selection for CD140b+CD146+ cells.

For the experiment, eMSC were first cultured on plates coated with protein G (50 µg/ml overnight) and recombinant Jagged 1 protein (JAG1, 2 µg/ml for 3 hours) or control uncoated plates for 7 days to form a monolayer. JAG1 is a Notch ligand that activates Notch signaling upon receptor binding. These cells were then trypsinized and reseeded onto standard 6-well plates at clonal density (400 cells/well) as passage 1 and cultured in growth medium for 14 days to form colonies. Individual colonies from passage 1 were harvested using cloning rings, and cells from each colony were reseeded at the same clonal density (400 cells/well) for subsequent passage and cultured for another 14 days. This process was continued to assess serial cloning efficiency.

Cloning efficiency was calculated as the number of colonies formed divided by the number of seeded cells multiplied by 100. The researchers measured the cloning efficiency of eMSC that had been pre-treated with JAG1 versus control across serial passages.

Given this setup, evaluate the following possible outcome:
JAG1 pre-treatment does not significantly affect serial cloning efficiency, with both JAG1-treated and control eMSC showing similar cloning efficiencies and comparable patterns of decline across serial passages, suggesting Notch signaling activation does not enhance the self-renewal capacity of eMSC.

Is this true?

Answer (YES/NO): NO